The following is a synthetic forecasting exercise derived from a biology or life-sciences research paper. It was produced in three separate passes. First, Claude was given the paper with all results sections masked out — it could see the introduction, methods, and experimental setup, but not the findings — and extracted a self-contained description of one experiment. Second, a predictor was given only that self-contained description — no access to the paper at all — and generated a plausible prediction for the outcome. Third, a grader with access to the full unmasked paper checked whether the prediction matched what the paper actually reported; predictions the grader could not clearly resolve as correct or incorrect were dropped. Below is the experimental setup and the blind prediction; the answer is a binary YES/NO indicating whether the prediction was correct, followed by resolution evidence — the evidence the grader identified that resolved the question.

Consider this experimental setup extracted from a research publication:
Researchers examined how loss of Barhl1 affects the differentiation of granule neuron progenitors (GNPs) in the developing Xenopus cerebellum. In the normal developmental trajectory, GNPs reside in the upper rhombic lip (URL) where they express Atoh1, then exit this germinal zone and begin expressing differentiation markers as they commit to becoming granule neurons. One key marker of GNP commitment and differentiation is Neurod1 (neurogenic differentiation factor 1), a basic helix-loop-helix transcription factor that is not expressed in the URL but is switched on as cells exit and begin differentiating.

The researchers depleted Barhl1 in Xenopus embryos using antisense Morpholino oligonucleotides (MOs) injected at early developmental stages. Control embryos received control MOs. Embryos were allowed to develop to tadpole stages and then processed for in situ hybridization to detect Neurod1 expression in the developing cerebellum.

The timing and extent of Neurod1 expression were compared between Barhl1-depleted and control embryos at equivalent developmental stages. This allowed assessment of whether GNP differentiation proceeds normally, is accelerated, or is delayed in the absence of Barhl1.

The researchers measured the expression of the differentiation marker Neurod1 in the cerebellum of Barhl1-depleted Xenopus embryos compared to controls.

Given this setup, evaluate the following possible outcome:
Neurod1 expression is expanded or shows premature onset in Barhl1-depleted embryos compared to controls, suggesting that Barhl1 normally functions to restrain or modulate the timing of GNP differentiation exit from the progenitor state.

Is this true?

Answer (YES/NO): NO